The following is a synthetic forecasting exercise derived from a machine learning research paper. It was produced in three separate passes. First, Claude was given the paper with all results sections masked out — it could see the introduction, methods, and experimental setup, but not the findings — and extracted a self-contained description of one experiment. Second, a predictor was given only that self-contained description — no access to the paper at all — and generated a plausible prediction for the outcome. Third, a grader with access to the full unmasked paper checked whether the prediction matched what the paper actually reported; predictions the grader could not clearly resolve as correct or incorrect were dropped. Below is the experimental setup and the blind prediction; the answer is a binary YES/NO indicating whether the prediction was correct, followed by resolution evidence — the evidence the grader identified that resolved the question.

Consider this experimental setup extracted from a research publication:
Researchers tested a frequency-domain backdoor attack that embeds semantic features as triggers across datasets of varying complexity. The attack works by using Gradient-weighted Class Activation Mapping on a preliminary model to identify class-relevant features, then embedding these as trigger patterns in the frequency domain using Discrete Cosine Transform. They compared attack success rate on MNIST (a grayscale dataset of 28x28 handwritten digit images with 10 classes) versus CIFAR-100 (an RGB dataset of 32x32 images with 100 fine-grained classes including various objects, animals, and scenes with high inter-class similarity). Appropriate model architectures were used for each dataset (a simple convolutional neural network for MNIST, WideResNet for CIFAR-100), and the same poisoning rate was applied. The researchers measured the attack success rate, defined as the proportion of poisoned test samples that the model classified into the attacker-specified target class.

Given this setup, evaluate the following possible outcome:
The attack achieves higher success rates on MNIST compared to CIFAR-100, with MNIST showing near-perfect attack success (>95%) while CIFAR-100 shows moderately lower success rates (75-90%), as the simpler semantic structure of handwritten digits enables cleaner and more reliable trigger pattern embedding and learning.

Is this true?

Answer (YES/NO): NO